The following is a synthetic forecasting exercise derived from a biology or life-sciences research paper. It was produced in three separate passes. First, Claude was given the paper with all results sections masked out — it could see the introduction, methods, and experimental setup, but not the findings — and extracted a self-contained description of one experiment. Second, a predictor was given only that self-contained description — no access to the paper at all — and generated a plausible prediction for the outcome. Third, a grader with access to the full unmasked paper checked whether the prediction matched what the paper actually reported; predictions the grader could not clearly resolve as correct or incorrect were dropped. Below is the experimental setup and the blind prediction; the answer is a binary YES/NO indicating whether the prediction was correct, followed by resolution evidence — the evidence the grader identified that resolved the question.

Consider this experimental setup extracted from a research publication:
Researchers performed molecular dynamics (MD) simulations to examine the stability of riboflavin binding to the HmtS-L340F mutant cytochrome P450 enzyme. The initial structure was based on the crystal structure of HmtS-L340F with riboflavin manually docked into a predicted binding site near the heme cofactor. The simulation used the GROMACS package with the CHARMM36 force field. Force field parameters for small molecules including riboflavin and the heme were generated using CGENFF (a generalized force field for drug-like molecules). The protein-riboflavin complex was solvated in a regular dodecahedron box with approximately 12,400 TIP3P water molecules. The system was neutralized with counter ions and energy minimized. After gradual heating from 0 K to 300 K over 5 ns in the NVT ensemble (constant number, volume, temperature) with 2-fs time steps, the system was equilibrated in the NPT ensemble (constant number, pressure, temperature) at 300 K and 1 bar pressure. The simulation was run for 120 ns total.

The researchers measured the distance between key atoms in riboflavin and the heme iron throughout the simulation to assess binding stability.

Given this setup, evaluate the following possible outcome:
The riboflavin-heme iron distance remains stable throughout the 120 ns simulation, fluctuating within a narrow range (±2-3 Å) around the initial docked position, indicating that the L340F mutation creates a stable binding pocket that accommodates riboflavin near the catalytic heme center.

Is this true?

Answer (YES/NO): NO